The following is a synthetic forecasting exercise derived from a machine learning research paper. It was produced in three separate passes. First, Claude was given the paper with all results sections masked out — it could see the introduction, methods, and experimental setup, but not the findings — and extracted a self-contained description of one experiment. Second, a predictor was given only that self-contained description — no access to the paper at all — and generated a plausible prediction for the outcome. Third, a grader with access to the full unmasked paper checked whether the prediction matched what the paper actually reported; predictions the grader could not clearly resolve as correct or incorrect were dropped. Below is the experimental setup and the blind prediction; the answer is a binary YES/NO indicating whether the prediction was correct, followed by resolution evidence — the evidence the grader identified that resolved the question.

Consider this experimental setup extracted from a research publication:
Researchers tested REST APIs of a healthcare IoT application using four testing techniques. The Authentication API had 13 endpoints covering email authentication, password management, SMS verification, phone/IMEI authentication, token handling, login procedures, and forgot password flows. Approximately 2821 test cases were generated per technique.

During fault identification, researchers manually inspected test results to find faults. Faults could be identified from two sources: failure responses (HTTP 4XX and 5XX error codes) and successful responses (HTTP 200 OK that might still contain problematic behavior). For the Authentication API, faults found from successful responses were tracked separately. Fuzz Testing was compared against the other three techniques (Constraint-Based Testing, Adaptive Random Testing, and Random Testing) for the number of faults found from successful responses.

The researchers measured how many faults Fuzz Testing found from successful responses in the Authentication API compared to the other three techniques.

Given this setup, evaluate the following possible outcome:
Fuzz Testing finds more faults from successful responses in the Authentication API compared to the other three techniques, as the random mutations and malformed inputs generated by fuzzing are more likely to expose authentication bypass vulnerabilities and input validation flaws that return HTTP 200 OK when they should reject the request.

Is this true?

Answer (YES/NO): NO